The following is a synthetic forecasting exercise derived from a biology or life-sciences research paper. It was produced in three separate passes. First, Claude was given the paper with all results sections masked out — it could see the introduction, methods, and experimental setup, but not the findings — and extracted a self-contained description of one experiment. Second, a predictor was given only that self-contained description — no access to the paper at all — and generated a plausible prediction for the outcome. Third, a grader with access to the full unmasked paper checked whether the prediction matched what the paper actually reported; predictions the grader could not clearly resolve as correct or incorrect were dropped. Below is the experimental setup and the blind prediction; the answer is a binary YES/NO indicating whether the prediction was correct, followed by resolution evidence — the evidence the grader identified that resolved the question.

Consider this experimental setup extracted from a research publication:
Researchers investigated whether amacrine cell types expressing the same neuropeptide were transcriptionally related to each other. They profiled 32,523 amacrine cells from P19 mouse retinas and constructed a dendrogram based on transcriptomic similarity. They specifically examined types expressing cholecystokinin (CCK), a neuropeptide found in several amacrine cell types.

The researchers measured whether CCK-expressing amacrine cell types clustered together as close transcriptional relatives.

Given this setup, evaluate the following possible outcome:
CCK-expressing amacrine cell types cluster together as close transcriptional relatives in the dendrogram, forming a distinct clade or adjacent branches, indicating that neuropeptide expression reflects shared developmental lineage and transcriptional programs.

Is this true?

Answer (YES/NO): NO